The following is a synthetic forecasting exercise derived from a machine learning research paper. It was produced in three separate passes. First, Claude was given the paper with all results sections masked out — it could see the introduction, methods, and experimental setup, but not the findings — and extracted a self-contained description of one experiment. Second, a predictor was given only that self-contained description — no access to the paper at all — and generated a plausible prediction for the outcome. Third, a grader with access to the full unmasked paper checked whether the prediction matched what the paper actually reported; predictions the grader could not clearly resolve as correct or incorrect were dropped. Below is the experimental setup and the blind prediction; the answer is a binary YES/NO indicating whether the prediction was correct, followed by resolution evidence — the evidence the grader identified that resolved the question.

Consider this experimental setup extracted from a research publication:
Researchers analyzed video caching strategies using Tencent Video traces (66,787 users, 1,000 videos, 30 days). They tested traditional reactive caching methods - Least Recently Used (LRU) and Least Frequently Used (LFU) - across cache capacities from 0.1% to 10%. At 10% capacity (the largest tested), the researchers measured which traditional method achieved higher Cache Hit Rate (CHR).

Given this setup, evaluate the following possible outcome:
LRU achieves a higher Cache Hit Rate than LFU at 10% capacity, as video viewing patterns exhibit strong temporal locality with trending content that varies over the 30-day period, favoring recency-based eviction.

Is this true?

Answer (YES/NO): NO